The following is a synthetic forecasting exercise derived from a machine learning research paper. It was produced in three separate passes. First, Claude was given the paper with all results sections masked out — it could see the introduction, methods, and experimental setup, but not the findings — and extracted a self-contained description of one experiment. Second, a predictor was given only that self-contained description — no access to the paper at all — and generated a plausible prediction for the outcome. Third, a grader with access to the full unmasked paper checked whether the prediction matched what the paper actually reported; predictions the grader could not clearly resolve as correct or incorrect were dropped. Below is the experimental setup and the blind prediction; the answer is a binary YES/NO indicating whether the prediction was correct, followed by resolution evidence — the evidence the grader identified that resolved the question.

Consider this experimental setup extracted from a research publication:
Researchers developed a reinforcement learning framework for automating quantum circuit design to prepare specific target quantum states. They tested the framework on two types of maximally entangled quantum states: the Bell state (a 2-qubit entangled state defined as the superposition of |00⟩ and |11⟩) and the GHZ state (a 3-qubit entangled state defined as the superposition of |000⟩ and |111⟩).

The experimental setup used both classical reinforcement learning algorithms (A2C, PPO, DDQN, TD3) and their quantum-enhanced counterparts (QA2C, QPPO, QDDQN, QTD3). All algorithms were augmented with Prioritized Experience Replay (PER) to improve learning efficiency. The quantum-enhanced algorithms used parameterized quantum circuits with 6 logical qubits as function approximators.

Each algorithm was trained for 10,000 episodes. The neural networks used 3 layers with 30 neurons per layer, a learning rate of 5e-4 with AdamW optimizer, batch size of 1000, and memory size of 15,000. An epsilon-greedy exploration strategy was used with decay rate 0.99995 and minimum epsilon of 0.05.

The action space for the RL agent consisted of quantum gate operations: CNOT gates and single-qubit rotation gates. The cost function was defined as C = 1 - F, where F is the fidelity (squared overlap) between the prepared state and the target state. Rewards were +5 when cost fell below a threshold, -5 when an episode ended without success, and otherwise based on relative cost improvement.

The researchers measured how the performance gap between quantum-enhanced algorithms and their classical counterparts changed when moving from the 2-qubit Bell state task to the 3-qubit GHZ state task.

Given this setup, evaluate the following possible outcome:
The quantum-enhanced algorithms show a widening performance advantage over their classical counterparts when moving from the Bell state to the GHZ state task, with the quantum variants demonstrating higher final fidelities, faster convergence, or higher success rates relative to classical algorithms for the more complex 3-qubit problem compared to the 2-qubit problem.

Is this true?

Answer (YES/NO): YES